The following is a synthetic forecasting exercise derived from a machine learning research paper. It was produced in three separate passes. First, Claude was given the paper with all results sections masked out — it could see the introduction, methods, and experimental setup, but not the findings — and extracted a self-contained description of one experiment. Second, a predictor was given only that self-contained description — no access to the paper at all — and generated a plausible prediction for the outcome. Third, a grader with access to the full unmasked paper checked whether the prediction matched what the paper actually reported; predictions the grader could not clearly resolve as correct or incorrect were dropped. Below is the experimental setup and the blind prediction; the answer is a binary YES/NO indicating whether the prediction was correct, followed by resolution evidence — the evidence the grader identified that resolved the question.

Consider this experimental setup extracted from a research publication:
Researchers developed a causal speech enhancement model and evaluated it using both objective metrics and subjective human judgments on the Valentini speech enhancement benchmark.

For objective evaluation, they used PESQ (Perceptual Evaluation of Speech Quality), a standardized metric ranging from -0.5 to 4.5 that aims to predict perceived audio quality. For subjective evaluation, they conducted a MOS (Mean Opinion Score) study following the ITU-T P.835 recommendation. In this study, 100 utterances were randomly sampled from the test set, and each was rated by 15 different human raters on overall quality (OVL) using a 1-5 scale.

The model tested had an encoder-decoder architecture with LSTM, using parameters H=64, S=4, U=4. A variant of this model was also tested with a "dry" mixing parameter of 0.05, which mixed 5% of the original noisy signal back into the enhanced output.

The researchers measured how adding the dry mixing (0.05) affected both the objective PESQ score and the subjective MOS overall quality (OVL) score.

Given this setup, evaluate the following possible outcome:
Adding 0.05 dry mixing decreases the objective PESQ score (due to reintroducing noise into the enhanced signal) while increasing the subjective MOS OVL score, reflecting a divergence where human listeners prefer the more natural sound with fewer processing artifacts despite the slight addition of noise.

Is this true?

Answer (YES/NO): YES